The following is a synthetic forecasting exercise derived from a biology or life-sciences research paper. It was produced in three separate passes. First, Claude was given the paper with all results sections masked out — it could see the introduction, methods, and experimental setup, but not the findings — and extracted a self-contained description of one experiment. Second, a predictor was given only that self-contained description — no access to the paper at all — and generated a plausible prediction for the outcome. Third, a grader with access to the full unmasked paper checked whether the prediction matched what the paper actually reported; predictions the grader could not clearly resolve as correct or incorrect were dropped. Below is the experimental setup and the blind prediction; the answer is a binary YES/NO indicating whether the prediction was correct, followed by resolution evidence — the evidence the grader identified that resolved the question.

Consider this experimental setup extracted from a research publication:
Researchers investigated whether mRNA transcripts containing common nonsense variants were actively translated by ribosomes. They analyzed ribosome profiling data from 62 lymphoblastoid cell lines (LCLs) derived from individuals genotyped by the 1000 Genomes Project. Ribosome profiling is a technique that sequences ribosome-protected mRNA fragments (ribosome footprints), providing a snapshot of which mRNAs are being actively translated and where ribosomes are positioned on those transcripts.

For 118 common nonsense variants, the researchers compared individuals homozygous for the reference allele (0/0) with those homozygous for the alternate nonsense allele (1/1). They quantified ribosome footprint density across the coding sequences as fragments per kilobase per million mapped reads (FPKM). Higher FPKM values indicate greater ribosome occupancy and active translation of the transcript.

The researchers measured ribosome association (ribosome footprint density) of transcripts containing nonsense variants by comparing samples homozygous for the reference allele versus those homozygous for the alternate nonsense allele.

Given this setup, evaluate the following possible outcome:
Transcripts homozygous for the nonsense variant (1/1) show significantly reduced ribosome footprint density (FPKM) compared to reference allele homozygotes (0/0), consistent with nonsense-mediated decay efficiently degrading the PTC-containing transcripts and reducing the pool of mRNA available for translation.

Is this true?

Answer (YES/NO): NO